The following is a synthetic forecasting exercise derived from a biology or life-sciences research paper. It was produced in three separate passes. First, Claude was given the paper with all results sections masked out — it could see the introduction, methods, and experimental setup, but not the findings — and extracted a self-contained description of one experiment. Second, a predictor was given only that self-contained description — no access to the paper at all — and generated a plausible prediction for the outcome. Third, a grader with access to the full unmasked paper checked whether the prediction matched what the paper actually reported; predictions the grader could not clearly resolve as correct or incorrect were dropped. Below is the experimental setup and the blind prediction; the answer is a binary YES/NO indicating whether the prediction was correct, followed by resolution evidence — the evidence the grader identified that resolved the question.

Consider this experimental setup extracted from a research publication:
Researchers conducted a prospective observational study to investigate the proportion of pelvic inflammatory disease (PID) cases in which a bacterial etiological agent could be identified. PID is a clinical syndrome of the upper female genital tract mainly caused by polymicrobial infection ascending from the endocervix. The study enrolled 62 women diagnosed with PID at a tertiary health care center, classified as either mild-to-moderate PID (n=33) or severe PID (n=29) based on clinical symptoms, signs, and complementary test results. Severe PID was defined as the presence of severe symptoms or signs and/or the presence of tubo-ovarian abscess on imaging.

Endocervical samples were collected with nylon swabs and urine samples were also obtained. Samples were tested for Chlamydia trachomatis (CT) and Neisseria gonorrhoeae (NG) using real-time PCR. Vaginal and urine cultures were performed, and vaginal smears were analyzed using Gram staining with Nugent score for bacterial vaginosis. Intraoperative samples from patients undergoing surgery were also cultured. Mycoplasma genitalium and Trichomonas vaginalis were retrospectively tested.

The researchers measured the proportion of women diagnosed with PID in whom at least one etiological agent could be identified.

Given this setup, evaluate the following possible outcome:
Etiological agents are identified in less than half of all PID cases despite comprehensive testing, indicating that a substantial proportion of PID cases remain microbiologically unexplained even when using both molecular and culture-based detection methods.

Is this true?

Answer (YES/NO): YES